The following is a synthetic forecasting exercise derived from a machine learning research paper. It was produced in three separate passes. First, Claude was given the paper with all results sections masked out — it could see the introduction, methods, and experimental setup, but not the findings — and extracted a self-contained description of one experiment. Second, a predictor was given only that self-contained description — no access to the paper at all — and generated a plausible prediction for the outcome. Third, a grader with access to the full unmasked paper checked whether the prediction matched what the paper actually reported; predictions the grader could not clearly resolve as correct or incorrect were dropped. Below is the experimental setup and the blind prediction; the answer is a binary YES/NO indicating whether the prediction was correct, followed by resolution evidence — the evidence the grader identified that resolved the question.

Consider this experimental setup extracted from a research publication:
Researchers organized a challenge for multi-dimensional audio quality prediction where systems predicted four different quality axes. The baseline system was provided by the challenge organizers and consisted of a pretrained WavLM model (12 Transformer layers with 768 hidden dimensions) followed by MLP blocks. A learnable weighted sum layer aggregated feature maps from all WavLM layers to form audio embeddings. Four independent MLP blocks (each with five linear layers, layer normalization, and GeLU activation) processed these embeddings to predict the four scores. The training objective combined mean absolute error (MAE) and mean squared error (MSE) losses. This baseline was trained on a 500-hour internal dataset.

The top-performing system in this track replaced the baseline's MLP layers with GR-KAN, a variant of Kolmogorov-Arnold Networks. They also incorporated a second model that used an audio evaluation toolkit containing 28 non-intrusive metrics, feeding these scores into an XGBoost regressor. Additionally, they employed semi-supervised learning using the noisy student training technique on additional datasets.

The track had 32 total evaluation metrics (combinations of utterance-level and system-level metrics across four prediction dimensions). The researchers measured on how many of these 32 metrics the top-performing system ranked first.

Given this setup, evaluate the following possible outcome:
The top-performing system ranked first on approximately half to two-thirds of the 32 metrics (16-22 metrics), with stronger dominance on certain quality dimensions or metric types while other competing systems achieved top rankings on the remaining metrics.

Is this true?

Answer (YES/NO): YES